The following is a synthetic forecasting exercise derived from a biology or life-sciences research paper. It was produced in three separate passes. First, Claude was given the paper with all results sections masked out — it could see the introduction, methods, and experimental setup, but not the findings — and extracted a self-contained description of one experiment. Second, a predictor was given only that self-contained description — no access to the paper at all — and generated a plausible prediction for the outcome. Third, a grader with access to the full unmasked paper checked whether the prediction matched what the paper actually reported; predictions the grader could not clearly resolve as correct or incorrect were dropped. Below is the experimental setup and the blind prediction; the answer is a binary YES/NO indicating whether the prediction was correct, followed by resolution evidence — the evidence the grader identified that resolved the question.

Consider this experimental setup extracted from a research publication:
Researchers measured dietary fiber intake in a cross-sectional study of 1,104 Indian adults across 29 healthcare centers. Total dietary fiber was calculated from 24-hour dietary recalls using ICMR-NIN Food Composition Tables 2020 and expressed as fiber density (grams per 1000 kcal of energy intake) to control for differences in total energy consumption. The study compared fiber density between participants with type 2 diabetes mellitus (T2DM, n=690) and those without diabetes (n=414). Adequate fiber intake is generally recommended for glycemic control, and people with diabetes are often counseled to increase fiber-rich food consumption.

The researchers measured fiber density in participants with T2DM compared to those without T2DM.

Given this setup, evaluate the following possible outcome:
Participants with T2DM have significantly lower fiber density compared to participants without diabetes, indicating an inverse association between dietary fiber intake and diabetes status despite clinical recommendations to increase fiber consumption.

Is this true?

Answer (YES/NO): NO